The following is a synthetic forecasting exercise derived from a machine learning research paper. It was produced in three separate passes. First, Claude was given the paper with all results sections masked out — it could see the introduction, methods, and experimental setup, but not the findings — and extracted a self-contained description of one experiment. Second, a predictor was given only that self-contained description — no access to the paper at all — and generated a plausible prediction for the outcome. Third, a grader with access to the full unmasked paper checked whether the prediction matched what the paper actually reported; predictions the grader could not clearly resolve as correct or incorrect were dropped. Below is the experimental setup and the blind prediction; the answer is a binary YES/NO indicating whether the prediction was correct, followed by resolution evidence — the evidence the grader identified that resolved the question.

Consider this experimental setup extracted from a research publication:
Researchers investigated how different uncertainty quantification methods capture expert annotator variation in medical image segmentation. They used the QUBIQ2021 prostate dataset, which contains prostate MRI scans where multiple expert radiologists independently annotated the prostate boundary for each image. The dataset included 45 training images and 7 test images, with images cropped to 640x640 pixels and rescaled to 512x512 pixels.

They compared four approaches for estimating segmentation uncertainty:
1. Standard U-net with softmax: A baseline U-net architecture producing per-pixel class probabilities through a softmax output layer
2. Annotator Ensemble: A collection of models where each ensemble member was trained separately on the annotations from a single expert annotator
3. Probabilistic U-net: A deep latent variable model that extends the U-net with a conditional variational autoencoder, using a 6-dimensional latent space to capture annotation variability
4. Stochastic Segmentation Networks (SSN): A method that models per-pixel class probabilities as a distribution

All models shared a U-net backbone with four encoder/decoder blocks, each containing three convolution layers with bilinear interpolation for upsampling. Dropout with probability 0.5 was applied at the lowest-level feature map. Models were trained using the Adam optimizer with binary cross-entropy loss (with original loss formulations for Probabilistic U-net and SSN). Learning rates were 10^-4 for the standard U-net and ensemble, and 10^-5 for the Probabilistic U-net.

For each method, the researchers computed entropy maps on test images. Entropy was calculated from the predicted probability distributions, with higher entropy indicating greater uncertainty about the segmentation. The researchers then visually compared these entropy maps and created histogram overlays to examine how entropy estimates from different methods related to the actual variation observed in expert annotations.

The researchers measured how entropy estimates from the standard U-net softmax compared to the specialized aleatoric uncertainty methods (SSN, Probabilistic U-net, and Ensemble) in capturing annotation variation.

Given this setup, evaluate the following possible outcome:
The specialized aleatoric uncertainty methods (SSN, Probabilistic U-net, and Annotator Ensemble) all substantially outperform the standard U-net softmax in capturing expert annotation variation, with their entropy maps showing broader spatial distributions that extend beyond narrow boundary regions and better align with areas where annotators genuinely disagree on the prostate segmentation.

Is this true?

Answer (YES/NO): NO